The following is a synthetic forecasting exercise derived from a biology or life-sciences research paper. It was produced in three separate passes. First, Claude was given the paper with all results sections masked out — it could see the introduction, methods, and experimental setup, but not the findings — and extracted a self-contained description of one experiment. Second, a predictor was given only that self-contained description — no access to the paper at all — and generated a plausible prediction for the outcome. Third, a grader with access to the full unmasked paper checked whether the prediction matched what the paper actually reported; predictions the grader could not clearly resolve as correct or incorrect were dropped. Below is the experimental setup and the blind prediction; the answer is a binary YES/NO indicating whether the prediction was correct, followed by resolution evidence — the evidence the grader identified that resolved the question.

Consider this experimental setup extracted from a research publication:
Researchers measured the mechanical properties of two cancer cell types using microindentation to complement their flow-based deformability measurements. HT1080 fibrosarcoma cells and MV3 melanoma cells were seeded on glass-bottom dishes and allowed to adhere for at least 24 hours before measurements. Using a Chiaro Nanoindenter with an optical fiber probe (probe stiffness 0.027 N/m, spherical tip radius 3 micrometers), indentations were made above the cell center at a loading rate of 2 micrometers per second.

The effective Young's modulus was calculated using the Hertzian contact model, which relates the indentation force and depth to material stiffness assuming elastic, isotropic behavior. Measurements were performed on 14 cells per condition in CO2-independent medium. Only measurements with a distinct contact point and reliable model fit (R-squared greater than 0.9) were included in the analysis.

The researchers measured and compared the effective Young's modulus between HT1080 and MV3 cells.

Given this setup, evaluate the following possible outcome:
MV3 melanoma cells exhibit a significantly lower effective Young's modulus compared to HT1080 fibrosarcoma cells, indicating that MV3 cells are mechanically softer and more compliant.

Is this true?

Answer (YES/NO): NO